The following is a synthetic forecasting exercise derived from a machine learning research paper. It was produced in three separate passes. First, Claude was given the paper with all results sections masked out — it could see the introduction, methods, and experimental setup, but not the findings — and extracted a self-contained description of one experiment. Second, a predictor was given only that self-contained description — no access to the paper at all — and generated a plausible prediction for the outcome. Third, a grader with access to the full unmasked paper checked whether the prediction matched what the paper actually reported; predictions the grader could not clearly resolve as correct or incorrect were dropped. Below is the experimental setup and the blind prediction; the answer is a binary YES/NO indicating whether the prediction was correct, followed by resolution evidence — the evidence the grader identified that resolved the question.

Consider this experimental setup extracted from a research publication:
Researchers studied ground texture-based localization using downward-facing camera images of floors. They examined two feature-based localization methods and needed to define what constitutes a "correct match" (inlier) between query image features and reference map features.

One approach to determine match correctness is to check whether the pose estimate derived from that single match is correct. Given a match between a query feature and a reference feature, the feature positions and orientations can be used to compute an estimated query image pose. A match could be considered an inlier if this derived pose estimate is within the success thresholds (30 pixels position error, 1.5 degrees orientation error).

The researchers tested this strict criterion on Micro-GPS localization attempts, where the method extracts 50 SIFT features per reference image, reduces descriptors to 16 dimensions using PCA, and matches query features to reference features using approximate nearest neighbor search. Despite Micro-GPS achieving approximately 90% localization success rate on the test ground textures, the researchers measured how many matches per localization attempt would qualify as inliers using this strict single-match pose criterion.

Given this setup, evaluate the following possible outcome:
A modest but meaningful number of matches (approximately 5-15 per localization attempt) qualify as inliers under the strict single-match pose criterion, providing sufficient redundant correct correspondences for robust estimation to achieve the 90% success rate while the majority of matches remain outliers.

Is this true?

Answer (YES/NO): NO